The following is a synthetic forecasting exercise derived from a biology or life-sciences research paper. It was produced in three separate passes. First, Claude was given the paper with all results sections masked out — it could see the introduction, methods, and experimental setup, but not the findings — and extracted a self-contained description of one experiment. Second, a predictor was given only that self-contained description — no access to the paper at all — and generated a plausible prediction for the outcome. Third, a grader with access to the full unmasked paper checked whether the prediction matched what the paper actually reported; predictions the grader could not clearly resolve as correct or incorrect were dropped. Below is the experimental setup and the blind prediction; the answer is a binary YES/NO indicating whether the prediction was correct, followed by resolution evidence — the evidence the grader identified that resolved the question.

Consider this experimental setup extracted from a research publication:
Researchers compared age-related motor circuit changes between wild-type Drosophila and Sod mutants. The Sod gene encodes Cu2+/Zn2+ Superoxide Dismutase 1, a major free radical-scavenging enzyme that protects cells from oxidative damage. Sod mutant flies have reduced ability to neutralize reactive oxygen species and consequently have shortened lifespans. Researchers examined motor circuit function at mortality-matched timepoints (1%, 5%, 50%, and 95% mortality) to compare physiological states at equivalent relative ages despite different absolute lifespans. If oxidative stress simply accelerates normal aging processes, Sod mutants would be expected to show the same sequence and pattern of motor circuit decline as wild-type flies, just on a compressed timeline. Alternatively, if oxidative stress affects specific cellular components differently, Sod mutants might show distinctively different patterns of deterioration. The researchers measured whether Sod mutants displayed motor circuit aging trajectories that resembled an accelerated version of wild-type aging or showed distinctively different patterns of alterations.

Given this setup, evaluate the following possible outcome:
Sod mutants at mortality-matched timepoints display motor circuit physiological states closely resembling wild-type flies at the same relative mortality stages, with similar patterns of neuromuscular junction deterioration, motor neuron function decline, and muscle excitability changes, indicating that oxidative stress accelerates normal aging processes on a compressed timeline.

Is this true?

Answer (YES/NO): NO